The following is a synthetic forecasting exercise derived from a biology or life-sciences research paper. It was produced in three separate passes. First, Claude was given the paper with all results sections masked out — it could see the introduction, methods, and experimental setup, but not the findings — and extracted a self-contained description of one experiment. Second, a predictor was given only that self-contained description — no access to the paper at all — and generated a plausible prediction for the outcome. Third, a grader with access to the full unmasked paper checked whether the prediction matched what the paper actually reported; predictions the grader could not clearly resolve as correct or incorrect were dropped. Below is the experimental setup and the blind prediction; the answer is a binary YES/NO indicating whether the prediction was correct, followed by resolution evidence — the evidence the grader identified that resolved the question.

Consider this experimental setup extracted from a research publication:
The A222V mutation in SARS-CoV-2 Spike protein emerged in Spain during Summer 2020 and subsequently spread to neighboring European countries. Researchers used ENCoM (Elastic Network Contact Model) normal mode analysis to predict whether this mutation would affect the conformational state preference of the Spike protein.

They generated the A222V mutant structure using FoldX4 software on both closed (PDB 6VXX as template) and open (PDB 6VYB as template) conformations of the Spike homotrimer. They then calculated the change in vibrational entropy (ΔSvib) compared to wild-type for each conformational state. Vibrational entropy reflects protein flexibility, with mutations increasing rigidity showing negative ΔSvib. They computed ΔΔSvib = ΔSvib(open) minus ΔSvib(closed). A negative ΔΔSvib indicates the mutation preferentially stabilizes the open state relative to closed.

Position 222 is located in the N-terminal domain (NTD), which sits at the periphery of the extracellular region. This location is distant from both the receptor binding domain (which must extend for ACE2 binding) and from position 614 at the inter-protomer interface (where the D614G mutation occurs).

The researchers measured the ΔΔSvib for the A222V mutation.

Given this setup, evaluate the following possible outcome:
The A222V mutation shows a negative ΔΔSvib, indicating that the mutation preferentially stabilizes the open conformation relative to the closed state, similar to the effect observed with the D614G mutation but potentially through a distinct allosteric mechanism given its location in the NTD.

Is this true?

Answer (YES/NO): NO